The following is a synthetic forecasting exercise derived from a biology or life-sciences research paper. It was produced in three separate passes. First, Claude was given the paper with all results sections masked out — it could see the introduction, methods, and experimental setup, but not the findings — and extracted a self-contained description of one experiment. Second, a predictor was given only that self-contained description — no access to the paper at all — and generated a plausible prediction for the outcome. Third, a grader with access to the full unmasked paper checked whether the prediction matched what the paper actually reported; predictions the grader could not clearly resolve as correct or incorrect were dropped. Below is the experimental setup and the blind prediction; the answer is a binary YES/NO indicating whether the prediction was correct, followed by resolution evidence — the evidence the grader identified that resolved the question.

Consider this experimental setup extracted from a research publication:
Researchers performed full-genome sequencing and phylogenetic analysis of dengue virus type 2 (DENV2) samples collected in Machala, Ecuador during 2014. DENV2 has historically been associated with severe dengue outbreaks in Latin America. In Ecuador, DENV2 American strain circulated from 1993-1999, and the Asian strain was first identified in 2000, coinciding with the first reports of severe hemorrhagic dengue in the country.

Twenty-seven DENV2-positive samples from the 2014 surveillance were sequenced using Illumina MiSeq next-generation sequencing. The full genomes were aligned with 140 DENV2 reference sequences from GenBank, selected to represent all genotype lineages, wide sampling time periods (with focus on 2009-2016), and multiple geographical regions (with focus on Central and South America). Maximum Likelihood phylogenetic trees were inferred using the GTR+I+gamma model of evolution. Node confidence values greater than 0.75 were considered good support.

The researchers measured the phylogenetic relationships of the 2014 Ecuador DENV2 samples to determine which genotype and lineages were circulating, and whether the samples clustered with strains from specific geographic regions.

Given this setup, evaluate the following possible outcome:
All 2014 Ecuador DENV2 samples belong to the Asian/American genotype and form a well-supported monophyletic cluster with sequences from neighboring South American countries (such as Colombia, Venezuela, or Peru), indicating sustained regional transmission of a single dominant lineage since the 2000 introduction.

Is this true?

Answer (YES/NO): NO